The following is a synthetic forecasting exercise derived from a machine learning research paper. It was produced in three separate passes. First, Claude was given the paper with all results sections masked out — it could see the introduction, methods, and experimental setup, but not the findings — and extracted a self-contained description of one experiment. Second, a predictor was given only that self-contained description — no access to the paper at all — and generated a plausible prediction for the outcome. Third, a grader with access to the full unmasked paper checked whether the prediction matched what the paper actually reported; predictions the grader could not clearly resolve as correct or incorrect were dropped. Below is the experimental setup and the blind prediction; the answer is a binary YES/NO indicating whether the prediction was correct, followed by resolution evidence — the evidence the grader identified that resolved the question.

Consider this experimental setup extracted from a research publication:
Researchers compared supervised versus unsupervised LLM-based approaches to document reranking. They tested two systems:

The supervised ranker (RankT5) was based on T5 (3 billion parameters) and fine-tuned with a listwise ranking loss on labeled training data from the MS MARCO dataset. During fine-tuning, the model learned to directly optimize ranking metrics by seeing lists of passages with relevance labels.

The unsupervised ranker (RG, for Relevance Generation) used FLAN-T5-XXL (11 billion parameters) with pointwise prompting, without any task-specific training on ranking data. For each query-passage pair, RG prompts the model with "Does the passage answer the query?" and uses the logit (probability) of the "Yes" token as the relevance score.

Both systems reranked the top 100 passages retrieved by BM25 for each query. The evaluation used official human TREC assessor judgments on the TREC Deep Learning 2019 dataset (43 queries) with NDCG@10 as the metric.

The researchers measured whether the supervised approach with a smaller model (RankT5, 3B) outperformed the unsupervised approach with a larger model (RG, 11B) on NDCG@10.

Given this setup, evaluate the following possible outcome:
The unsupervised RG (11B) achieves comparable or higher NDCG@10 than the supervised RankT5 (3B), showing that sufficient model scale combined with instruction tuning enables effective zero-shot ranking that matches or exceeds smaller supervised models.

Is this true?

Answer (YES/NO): NO